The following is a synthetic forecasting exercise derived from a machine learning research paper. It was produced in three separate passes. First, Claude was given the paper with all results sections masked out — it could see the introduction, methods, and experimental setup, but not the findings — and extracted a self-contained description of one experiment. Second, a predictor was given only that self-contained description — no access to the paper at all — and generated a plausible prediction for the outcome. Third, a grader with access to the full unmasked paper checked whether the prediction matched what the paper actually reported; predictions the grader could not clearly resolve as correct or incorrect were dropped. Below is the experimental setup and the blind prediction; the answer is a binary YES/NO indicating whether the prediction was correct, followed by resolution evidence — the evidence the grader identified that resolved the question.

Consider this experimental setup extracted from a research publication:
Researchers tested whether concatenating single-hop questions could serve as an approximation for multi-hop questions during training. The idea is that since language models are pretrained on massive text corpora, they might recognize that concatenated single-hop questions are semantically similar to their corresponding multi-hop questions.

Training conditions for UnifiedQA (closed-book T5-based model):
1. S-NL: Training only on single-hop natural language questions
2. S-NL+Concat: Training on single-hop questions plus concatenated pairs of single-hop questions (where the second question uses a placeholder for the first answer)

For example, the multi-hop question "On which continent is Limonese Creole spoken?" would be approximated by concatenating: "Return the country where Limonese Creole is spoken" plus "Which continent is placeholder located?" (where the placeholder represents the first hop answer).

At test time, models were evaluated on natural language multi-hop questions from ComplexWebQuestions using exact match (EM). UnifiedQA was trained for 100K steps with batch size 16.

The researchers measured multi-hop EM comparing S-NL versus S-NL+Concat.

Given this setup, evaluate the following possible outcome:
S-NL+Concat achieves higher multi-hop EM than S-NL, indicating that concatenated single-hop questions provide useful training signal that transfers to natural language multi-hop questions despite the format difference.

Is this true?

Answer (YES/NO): YES